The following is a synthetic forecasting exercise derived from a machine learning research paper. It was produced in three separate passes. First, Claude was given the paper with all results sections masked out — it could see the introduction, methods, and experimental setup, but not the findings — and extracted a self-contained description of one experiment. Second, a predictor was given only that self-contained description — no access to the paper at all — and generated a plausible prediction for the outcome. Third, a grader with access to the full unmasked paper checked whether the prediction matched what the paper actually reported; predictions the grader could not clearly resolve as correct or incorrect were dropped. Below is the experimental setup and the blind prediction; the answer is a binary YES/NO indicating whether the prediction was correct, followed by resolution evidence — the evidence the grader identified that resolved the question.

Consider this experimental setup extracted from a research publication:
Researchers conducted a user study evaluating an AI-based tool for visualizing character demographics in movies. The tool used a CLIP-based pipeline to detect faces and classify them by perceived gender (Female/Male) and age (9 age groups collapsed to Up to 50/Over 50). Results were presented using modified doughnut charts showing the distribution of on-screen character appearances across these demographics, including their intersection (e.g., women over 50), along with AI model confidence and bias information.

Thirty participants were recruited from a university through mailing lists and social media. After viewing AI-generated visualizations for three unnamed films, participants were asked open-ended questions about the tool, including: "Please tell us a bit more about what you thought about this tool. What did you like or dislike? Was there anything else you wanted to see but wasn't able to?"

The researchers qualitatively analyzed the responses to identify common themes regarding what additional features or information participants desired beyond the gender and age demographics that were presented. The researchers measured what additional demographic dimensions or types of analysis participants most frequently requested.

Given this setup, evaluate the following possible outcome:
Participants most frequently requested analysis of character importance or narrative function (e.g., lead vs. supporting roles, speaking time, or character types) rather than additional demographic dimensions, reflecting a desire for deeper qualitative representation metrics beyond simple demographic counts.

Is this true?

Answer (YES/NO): NO